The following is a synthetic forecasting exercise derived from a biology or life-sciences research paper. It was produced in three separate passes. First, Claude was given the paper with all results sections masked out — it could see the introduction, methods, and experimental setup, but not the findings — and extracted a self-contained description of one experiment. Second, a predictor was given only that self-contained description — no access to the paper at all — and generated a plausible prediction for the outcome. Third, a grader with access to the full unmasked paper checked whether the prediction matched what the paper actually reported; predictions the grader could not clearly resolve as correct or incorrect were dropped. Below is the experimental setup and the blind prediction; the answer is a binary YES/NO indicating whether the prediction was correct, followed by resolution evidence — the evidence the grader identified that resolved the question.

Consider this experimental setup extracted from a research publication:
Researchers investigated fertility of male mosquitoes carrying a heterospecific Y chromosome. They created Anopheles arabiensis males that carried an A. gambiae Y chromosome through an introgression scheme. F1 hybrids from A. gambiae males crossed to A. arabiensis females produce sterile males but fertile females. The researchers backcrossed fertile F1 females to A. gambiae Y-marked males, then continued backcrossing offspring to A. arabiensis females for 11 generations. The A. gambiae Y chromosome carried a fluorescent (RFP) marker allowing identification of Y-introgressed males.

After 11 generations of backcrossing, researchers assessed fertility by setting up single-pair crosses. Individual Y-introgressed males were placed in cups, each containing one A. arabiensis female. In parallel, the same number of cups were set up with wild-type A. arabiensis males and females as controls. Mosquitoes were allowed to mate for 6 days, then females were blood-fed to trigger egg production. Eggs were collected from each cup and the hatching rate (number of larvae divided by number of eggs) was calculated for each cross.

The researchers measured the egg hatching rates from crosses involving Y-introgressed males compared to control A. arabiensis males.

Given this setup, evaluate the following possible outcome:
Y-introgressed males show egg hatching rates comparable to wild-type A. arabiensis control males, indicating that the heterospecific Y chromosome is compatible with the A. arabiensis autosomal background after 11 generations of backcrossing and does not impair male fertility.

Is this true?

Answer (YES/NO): YES